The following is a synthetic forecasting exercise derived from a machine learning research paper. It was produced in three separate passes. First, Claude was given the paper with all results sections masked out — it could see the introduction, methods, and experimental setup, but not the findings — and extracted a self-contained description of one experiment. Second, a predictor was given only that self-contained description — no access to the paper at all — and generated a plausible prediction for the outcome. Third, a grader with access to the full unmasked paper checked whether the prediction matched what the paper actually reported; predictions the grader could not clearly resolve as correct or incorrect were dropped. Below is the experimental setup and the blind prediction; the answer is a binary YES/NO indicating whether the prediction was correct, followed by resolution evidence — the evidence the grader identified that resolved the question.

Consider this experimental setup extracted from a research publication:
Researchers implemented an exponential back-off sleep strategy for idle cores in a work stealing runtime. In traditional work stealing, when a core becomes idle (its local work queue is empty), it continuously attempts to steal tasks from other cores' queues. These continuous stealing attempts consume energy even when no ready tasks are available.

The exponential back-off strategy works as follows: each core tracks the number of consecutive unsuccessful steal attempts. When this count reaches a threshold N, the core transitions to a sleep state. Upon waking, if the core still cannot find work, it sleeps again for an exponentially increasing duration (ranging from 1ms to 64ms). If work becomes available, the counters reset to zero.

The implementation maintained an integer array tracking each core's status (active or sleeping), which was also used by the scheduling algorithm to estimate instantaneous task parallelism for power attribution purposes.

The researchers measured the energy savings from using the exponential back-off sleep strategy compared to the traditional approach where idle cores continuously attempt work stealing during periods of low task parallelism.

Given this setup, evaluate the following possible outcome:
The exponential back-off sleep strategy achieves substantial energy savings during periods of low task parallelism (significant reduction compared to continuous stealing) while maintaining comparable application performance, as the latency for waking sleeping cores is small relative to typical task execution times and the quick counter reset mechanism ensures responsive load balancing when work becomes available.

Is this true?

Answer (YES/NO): YES